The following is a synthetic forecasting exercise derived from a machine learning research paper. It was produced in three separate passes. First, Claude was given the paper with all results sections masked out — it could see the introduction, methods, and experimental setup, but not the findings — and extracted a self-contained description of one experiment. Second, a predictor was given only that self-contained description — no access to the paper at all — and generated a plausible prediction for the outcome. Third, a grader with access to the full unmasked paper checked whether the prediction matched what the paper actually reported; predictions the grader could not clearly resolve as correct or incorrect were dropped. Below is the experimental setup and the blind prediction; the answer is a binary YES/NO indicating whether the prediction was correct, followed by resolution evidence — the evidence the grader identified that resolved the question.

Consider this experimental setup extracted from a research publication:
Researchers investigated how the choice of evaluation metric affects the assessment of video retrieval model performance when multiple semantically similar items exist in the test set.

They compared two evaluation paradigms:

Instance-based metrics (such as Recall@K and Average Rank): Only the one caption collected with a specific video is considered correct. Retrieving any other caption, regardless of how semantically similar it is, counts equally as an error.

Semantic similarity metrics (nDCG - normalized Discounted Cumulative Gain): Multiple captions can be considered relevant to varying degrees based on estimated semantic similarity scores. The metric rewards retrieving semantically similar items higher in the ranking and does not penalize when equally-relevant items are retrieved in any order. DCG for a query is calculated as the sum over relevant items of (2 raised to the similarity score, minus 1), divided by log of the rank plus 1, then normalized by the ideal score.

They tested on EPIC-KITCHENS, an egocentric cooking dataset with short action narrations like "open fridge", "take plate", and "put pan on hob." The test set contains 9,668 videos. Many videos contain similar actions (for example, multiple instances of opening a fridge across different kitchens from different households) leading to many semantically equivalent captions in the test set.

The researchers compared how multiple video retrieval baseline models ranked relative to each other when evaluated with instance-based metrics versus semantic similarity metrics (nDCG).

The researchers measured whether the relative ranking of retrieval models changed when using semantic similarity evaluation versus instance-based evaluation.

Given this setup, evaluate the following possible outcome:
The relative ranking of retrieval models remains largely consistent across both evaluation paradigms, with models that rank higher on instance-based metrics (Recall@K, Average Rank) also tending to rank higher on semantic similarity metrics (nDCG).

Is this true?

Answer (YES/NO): NO